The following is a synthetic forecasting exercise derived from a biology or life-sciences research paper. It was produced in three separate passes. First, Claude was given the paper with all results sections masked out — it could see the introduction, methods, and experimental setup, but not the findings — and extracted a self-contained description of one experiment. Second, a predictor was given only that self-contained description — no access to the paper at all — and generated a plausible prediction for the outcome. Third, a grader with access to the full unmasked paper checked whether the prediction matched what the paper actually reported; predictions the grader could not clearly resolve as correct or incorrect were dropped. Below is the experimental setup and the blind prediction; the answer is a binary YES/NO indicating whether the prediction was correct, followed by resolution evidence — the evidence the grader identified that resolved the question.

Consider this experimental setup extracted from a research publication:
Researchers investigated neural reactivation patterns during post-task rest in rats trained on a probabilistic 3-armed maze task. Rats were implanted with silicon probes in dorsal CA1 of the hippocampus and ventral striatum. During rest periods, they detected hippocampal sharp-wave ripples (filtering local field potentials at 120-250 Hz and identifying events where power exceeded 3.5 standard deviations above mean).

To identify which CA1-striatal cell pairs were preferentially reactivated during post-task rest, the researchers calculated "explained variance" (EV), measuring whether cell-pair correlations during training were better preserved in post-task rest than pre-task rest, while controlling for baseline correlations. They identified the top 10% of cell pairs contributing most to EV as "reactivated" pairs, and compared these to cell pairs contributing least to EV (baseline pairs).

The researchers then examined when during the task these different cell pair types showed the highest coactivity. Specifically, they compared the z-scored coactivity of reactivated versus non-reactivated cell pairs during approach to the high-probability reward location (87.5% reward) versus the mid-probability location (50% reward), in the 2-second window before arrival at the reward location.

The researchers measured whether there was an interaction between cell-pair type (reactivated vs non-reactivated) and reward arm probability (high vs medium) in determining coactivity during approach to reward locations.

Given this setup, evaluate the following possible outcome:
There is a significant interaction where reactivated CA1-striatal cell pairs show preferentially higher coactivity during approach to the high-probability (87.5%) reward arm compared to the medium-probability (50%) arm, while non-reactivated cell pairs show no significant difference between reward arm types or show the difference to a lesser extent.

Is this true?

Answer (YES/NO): YES